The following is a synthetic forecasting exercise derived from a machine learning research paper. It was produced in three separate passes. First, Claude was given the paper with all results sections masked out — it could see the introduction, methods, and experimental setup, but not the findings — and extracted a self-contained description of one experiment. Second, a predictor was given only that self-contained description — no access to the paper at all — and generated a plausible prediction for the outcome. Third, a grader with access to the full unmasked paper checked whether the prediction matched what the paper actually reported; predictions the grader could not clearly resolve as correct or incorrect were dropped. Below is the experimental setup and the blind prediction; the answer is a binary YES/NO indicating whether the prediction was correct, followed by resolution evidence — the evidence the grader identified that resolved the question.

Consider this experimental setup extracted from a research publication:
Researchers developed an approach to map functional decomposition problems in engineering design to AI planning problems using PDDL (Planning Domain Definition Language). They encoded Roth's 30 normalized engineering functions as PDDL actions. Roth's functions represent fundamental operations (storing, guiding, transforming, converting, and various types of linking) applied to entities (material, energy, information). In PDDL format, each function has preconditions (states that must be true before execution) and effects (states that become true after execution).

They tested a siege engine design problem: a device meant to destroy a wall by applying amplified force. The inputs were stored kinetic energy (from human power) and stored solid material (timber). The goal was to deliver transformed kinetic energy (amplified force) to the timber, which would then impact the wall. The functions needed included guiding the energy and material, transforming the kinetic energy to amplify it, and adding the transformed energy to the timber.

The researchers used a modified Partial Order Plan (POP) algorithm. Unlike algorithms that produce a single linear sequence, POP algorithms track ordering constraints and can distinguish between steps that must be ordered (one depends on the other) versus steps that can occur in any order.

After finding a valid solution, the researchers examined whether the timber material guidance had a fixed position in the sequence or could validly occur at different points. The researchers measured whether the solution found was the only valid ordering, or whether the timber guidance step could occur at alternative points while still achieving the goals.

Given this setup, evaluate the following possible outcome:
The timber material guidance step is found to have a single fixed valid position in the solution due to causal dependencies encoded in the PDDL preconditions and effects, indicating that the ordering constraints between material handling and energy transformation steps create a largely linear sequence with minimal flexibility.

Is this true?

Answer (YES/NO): NO